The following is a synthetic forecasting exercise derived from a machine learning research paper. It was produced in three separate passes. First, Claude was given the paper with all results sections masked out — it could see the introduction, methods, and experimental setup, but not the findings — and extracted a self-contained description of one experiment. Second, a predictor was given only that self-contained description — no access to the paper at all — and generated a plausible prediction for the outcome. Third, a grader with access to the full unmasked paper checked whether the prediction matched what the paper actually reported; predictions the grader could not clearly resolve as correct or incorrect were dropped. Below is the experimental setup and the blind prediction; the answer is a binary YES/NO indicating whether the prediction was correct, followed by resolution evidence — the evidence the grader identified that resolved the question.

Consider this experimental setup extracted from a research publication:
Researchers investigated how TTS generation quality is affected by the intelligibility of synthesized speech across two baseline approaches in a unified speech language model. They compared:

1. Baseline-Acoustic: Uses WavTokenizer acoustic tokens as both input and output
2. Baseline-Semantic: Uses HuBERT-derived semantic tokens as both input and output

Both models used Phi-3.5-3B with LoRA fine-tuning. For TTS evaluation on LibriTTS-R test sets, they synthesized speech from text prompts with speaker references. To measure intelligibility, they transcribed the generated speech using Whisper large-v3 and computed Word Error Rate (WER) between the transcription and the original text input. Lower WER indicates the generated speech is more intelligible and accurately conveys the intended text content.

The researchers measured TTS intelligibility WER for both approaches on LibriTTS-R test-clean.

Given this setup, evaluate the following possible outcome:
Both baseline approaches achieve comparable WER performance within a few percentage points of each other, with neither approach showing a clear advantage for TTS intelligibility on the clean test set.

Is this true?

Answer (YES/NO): YES